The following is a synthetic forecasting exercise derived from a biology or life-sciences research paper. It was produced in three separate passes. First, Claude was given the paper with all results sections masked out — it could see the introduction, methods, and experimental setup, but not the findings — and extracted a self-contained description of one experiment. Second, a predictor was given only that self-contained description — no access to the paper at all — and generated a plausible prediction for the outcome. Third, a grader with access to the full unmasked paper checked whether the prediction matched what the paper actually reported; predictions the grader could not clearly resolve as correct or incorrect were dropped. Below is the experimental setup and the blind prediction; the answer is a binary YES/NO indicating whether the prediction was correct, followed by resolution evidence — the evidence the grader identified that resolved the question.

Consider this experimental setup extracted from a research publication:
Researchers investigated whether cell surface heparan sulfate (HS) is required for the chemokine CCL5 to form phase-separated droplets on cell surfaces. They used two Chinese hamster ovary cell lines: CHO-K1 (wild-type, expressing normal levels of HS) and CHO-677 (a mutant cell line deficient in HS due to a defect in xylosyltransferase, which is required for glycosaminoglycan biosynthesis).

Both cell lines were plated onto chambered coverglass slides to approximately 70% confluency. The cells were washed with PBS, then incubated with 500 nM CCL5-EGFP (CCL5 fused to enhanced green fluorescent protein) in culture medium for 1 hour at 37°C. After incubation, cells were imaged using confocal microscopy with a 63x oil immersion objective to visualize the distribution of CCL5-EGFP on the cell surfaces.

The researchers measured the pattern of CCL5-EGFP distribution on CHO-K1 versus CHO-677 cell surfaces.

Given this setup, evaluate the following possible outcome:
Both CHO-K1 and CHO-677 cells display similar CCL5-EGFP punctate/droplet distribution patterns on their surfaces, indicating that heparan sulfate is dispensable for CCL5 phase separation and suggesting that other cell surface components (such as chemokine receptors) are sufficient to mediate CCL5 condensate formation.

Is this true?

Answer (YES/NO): NO